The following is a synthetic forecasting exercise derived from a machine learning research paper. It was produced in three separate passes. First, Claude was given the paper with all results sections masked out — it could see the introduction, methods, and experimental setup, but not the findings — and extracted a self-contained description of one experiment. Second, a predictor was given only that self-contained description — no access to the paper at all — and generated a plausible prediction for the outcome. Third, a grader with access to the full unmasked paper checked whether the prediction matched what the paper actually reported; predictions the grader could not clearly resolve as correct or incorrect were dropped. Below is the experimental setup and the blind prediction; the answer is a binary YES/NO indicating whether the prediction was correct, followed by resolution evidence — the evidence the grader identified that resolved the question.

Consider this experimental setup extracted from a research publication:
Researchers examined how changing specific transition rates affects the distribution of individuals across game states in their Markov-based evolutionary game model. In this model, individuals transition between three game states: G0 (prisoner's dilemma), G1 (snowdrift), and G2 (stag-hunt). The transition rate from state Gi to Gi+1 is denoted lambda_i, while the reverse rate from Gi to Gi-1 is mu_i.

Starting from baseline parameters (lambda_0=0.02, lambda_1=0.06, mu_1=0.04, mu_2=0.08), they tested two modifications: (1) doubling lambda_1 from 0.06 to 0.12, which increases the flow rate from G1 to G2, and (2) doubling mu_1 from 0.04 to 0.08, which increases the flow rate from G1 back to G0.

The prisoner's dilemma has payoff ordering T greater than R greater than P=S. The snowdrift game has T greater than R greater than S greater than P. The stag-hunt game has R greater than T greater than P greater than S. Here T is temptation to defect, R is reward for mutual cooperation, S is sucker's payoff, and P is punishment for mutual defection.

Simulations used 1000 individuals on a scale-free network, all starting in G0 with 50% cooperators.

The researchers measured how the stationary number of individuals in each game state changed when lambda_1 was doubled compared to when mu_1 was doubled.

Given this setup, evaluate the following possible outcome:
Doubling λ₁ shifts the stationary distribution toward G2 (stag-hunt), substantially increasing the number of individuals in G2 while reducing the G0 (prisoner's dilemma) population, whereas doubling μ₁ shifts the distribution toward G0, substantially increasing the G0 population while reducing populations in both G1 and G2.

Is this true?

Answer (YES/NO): YES